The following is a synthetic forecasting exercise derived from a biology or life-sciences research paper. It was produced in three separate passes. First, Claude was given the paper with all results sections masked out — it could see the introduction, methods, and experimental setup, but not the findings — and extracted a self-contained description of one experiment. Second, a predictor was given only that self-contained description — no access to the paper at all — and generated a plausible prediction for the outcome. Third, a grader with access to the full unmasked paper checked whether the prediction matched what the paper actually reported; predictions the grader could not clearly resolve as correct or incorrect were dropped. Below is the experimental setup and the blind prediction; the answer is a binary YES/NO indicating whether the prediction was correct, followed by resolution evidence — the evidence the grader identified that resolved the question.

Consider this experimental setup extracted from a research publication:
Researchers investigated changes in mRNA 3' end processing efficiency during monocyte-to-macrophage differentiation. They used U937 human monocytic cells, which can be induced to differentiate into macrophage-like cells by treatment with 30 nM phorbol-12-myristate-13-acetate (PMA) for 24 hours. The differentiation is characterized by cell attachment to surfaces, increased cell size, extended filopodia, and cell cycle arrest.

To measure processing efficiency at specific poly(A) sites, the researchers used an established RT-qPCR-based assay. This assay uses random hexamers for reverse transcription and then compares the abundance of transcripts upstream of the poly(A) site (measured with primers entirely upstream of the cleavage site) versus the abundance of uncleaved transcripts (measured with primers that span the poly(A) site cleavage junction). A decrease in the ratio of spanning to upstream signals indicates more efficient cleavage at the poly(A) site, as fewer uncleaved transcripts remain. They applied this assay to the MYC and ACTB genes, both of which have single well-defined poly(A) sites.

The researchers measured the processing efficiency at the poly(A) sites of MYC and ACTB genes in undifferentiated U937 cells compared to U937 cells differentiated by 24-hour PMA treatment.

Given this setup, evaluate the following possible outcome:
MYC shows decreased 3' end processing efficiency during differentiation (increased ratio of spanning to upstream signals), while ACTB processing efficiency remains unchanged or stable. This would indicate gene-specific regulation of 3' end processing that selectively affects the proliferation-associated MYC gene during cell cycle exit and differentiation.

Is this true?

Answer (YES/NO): NO